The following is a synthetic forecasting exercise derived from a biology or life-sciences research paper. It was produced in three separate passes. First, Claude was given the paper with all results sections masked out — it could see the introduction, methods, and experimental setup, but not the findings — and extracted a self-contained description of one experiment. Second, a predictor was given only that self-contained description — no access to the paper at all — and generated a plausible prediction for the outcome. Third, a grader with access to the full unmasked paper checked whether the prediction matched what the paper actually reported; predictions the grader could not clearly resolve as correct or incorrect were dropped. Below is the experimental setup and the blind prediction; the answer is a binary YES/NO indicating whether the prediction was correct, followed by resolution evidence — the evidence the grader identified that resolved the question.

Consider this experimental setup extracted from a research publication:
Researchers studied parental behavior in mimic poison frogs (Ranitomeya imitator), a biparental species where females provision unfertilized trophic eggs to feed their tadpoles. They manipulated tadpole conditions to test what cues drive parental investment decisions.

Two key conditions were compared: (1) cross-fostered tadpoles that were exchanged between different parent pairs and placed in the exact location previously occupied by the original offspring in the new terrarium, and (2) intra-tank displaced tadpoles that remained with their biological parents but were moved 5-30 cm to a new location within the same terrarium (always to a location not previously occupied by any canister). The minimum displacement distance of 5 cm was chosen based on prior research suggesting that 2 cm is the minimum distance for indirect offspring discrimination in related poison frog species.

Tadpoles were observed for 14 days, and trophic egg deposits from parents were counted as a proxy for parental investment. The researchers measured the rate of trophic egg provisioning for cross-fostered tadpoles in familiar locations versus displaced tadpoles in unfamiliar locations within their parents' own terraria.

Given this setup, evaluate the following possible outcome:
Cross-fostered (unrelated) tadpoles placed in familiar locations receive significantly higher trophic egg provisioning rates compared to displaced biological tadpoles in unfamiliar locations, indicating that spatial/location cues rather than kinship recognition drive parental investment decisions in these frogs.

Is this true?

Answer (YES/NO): YES